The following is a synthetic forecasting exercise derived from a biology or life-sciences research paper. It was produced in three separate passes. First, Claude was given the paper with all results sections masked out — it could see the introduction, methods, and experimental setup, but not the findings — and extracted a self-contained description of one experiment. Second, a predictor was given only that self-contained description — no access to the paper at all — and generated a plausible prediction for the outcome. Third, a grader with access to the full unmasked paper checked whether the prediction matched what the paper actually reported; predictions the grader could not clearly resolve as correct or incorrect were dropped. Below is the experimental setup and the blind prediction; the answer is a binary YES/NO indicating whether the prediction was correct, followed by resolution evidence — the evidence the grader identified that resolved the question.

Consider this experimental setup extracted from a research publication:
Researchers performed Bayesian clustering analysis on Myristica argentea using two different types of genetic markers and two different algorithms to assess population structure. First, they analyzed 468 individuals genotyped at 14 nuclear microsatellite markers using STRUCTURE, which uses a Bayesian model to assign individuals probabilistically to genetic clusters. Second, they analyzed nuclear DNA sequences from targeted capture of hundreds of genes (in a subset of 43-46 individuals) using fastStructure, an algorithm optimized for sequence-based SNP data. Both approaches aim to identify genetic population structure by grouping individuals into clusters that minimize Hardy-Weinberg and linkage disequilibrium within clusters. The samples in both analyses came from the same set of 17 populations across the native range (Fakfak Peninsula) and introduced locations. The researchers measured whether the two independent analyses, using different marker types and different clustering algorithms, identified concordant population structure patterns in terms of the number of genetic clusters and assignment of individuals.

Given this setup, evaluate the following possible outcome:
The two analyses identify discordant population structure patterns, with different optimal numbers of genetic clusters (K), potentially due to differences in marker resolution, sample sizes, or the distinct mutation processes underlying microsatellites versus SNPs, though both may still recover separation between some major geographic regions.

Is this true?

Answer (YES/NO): NO